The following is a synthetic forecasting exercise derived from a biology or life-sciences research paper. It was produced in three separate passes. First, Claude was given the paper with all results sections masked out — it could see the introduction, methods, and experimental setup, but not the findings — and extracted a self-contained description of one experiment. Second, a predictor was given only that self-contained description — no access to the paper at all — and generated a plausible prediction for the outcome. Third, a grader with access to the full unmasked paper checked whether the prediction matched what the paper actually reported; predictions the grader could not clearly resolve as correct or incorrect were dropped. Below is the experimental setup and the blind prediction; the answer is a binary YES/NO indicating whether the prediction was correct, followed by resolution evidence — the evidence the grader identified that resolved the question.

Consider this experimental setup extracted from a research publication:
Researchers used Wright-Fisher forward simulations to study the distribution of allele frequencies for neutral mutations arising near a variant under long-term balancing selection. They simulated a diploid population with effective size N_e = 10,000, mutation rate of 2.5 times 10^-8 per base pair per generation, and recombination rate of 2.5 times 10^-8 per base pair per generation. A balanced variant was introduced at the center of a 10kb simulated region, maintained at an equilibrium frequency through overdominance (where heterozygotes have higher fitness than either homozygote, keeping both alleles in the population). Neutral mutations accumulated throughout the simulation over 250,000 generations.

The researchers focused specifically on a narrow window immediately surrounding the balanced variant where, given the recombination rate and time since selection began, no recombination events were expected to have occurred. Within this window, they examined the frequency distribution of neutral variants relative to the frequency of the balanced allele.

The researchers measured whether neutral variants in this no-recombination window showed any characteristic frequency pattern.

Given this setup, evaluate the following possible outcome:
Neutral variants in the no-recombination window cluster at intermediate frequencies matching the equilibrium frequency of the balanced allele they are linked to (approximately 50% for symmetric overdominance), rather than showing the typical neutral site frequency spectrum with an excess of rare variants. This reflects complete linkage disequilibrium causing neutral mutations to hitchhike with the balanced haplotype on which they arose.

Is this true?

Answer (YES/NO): YES